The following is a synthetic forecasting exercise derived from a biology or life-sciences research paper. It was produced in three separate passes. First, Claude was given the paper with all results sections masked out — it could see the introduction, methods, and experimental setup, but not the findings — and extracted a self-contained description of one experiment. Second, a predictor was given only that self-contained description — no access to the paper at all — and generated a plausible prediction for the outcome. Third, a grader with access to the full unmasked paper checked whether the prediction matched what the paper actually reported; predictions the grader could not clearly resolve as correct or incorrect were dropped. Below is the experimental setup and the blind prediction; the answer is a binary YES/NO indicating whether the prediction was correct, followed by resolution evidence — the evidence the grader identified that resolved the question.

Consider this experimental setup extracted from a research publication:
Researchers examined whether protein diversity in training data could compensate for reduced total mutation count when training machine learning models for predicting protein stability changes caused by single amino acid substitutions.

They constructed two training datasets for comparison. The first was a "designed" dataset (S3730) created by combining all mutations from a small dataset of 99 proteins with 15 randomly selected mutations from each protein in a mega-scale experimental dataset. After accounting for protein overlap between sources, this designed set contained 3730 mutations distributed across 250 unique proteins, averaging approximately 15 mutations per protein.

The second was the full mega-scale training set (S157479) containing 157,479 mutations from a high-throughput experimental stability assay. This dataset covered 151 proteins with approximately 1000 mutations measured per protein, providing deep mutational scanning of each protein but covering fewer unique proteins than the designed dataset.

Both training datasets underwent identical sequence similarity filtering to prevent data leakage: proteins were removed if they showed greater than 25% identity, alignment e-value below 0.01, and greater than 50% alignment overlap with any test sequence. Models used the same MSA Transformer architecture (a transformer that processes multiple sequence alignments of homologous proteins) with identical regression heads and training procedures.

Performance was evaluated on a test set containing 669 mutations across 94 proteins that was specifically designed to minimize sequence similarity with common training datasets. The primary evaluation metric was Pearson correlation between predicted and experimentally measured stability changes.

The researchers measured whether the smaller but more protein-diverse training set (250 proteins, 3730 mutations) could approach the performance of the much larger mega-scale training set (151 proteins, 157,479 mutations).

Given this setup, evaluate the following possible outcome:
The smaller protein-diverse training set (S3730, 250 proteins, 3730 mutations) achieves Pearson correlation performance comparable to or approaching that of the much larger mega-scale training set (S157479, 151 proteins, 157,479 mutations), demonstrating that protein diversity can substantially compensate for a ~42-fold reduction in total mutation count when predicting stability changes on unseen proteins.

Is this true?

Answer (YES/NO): YES